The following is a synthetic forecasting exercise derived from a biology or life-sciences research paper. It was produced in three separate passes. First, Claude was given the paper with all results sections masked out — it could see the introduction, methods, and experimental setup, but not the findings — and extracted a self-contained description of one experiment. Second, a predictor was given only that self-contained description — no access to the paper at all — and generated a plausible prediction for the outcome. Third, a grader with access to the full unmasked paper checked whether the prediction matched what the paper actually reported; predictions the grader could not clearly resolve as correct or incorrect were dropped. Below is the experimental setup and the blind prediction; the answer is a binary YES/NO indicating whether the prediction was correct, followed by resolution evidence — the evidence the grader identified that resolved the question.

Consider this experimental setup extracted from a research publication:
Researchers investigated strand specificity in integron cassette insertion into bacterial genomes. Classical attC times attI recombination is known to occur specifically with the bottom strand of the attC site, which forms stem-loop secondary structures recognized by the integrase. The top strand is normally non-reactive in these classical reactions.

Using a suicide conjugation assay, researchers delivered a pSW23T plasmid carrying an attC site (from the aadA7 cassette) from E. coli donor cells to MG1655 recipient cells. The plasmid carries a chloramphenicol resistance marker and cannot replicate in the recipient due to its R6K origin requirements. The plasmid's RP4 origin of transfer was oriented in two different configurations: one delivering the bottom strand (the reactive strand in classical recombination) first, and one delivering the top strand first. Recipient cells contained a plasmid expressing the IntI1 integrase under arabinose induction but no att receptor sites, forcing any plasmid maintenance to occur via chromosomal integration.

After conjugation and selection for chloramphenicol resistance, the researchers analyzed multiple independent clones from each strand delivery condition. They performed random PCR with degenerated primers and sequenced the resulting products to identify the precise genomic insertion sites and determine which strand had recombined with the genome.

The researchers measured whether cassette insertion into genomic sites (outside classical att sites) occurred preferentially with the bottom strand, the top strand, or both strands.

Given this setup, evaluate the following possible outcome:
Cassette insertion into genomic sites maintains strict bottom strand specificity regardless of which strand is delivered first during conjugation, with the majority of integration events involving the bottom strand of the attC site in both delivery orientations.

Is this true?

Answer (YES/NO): NO